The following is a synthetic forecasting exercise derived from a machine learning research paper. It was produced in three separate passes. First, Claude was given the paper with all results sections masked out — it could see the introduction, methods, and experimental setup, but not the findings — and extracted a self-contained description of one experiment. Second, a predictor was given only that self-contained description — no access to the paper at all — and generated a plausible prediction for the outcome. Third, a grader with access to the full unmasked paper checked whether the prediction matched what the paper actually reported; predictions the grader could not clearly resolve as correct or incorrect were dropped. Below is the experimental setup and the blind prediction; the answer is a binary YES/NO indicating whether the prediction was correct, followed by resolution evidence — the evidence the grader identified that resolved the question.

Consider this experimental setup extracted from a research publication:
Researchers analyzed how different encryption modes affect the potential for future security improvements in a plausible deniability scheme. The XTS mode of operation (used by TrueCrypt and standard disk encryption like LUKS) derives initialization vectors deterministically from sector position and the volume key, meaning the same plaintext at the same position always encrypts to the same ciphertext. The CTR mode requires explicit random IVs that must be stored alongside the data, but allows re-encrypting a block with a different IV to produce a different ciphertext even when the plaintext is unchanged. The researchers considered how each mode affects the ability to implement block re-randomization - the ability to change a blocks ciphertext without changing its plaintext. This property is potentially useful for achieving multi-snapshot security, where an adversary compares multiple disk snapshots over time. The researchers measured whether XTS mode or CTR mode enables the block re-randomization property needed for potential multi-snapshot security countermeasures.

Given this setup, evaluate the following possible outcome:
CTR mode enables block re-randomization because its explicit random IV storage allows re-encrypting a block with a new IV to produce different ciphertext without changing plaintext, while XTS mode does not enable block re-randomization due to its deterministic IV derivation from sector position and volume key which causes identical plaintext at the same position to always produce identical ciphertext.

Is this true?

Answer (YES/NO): YES